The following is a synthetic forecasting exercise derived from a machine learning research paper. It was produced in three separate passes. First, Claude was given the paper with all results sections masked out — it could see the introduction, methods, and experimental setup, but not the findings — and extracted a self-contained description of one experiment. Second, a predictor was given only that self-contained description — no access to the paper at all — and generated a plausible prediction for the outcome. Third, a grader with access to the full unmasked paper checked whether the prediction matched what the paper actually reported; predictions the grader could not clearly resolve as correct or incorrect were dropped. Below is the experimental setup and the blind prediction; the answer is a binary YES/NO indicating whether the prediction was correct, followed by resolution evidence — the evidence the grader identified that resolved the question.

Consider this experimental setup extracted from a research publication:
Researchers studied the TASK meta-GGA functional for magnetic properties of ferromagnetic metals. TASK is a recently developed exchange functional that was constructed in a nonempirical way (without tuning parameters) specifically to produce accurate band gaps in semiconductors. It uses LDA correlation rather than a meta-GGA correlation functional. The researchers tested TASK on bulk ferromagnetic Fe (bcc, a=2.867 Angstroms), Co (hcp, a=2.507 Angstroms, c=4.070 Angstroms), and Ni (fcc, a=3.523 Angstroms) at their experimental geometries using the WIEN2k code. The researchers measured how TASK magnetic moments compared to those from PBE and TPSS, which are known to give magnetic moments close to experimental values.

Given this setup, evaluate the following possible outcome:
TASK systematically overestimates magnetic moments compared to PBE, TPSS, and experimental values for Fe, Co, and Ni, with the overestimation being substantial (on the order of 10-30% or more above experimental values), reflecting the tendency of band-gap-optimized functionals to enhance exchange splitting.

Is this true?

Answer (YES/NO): YES